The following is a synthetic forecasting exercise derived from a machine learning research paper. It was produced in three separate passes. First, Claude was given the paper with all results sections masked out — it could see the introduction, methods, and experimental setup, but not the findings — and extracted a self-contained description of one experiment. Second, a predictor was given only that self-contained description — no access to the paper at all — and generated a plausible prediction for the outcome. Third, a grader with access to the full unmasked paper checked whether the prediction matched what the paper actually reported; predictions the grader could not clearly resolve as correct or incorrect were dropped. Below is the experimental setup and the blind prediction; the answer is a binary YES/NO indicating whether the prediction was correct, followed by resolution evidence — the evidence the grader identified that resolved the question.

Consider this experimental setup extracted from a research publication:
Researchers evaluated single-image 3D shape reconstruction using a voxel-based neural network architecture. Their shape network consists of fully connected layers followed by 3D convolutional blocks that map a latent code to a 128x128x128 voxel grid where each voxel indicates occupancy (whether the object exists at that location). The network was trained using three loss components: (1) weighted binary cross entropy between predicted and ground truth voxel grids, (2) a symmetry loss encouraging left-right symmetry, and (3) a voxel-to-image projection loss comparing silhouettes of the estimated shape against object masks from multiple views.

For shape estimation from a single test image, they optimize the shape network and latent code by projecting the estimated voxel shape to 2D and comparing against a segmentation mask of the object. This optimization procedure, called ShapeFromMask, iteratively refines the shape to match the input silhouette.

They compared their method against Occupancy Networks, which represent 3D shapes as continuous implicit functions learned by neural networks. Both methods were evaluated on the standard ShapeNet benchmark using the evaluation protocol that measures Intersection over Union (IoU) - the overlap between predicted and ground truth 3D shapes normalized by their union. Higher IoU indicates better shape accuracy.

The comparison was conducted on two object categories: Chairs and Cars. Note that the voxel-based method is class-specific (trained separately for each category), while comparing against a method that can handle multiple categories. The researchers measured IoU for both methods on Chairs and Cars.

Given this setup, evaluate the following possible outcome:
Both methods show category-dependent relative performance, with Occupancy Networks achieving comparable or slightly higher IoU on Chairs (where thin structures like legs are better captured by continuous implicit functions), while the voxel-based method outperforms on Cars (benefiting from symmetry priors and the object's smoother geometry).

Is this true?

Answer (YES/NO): YES